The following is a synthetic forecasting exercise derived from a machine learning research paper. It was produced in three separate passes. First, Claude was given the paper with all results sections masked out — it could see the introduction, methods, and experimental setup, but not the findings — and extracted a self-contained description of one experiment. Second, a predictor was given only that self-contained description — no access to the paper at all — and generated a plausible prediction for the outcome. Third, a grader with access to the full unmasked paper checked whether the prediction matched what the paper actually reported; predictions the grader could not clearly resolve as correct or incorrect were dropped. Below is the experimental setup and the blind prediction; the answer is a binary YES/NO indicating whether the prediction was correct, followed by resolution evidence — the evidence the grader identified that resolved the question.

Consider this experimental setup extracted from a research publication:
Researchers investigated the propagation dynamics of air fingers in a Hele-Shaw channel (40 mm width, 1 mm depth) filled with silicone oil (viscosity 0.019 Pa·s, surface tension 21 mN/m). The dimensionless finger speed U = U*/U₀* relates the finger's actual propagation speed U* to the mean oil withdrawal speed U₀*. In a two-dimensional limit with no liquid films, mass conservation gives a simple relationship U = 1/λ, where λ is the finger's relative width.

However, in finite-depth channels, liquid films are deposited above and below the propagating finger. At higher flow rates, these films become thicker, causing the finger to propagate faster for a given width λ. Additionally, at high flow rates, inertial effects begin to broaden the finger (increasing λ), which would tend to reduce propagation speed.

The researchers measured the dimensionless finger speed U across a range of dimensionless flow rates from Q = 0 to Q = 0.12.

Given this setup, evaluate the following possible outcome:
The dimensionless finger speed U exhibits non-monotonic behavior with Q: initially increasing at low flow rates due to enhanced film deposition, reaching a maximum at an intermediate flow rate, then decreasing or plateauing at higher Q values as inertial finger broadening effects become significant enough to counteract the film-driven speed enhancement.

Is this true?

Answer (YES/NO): YES